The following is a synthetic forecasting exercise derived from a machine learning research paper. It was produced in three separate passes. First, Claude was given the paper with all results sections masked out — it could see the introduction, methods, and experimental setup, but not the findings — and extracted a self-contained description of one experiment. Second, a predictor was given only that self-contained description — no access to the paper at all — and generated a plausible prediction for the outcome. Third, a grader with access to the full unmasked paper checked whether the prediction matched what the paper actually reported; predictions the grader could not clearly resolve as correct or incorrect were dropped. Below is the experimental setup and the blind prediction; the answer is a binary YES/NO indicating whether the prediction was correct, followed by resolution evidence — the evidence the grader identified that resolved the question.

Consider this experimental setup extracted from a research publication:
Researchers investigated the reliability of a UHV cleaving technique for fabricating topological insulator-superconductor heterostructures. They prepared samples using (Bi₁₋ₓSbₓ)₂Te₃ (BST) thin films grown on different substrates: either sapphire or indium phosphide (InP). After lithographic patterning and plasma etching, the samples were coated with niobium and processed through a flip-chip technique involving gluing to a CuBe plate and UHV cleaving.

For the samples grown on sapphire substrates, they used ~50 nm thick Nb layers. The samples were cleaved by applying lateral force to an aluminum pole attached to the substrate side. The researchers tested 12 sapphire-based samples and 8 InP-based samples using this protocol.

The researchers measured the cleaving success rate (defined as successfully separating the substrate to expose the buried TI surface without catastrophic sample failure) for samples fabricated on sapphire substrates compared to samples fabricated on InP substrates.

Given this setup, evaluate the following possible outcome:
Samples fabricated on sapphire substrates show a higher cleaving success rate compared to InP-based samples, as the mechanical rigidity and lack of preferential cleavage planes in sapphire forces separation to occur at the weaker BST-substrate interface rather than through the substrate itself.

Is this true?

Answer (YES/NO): YES